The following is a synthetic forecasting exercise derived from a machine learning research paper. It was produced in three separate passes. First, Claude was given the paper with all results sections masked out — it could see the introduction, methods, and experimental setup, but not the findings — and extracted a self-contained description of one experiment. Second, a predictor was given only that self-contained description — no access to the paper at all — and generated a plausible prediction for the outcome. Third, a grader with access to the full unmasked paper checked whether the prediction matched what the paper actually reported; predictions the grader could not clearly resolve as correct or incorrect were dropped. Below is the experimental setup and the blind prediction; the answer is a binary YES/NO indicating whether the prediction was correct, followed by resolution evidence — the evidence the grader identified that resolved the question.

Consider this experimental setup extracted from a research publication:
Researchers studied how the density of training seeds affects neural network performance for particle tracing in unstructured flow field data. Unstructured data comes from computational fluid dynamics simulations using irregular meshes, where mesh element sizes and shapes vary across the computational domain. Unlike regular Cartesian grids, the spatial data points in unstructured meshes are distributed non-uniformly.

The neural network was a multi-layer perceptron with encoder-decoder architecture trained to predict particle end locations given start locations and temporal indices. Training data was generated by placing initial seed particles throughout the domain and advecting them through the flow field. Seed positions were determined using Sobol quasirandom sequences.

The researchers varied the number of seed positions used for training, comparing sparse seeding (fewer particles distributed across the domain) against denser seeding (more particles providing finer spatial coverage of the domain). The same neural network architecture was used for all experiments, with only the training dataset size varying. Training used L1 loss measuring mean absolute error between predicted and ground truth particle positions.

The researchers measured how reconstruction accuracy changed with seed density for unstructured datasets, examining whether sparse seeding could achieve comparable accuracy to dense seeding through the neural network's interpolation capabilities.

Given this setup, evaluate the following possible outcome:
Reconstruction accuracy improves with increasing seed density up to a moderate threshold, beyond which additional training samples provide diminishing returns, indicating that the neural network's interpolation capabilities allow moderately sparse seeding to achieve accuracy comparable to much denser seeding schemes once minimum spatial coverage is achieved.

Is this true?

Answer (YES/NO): NO